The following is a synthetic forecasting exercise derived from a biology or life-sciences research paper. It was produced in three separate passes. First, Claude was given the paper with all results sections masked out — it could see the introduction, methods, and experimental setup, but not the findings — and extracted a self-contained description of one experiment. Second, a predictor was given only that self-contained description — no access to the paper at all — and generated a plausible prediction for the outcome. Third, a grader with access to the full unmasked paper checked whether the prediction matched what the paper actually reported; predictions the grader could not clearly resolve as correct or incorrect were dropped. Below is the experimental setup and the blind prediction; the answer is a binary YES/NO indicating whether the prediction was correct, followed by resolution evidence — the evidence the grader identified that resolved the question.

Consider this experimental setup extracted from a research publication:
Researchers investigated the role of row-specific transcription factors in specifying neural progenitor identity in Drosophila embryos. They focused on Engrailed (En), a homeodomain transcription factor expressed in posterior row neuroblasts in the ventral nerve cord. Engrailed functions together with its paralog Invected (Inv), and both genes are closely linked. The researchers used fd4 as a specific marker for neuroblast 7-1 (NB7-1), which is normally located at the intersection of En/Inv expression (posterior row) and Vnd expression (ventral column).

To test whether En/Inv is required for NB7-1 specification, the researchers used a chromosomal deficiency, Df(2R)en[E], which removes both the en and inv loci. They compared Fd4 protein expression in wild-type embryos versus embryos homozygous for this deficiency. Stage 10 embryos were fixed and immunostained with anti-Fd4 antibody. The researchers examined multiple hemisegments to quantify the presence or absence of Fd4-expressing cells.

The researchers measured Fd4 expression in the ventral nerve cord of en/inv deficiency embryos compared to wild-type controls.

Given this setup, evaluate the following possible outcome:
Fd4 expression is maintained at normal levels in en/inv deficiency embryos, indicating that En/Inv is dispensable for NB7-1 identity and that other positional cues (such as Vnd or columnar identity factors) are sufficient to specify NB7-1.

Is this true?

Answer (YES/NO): NO